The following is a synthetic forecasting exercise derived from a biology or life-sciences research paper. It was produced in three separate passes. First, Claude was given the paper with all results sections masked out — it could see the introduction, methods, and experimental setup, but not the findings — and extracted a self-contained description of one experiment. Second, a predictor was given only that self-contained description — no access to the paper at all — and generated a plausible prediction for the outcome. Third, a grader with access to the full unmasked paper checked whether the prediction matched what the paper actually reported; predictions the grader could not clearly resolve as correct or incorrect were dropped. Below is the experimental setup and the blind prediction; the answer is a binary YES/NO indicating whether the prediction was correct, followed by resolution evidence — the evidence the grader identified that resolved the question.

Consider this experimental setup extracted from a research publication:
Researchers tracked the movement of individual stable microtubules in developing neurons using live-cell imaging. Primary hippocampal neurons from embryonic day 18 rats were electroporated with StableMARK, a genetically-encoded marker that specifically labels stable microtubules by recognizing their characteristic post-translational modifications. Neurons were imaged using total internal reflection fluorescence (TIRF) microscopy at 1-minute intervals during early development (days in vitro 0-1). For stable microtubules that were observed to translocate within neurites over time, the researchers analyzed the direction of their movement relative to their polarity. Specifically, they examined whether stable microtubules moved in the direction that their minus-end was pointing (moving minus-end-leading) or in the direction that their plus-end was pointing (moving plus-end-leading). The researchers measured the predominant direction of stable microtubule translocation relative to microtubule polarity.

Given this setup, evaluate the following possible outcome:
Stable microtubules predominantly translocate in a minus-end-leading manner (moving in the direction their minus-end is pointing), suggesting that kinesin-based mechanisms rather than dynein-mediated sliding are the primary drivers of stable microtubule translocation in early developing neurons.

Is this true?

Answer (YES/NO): YES